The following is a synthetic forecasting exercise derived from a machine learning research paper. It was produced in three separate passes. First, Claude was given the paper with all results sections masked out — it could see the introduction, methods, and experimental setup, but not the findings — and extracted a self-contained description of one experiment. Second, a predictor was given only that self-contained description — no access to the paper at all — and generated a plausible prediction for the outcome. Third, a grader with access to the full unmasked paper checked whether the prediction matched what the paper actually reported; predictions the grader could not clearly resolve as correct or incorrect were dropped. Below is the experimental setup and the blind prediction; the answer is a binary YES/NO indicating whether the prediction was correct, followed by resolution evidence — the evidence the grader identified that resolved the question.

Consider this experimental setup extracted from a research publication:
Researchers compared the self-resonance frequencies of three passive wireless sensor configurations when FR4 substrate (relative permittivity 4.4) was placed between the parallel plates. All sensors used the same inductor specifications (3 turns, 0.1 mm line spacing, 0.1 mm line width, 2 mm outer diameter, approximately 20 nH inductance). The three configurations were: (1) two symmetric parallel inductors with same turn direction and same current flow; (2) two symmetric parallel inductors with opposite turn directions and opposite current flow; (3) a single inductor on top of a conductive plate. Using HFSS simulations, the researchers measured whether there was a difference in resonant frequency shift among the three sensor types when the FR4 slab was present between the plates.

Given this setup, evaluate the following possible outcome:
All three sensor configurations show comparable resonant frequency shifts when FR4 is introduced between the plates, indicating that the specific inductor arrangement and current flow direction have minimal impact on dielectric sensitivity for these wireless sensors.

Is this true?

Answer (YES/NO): NO